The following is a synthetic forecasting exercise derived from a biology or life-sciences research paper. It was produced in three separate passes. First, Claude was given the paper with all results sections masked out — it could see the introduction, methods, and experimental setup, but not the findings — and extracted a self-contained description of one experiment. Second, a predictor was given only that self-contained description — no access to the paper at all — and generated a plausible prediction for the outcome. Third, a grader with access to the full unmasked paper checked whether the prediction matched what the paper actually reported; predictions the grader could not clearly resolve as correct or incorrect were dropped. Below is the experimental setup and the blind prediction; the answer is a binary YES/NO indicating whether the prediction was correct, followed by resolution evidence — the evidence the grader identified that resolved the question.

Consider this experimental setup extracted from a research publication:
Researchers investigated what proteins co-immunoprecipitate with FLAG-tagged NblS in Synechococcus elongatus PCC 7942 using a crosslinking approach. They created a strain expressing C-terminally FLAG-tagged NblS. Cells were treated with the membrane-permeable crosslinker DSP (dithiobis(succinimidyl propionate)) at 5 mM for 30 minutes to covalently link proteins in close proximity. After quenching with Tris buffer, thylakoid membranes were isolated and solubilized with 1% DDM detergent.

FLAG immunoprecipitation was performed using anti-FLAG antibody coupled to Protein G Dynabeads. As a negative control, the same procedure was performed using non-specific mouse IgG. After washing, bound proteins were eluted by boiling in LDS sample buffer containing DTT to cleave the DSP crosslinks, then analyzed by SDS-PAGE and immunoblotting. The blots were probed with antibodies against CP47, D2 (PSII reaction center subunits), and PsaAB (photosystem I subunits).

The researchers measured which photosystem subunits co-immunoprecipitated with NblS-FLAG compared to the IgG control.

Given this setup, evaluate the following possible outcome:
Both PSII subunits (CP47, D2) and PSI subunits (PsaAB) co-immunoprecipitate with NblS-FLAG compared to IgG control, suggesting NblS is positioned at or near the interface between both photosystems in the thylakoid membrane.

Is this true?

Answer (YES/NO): NO